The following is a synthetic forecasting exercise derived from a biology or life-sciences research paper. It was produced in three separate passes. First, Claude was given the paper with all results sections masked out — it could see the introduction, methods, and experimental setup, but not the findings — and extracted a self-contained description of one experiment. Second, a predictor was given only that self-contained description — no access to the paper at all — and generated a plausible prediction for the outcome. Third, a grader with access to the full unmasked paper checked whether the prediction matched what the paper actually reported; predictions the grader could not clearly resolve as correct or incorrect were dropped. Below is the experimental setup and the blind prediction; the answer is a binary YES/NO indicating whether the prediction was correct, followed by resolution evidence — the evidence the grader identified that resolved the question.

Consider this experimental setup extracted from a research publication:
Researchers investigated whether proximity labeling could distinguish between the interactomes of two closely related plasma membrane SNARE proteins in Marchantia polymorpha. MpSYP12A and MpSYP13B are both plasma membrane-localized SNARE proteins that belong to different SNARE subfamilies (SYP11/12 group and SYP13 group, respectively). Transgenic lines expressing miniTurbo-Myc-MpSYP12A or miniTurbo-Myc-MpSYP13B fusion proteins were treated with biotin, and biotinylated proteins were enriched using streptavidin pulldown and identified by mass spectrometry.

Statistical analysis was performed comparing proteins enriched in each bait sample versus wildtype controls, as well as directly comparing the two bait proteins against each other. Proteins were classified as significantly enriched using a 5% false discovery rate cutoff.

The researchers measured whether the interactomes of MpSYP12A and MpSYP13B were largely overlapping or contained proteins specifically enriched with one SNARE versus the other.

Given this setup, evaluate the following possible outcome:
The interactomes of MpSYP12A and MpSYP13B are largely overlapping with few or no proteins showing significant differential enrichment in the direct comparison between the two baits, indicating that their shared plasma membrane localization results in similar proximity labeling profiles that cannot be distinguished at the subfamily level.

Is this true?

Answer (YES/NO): NO